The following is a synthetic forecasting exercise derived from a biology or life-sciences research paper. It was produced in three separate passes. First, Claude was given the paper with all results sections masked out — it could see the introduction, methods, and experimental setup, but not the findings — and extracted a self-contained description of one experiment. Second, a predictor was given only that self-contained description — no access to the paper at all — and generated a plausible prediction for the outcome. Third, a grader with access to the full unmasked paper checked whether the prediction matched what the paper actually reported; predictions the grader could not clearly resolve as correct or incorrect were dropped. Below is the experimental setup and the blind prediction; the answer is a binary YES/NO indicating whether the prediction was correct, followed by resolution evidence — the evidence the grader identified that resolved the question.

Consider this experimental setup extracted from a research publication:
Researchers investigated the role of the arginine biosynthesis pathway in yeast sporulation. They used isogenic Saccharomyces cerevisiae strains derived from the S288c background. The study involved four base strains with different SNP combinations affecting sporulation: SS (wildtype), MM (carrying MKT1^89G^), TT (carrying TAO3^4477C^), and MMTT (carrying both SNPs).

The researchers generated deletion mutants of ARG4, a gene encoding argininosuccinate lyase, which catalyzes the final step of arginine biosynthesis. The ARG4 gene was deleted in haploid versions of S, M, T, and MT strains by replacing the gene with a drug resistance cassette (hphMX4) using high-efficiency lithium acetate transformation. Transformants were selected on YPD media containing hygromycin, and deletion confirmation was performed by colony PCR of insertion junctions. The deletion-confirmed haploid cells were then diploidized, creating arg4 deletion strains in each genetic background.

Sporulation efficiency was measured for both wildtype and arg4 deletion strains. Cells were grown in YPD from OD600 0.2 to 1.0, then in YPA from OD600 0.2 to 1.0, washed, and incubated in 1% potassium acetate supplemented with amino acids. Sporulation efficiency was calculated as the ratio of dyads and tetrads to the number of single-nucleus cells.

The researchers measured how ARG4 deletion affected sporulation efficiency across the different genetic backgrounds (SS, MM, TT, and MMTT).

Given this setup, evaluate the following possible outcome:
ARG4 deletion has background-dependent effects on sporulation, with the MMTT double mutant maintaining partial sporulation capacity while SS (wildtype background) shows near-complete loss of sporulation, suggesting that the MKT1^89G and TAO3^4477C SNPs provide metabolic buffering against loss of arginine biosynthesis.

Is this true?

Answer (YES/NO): NO